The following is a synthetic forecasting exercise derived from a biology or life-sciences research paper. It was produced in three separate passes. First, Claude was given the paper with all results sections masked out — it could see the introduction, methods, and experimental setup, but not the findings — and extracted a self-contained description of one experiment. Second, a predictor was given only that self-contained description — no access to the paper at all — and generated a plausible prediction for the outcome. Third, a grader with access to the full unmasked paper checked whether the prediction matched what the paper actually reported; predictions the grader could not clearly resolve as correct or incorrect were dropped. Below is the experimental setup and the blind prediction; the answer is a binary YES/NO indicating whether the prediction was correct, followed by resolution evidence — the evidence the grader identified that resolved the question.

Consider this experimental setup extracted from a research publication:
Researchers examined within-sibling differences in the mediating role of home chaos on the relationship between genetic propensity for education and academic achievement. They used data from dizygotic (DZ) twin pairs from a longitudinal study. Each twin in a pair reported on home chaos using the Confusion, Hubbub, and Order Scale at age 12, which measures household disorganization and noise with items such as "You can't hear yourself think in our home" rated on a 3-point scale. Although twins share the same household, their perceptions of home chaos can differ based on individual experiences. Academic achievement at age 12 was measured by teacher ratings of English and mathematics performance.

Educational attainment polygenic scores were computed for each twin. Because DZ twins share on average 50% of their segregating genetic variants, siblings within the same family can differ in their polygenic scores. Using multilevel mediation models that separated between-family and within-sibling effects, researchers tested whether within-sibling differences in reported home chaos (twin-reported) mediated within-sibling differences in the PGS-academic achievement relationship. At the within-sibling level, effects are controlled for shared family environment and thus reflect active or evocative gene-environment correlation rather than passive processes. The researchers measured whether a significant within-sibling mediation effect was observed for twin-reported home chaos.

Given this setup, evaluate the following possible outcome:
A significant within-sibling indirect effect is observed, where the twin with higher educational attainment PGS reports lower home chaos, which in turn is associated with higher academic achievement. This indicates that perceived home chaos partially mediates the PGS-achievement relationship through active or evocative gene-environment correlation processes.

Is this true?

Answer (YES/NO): NO